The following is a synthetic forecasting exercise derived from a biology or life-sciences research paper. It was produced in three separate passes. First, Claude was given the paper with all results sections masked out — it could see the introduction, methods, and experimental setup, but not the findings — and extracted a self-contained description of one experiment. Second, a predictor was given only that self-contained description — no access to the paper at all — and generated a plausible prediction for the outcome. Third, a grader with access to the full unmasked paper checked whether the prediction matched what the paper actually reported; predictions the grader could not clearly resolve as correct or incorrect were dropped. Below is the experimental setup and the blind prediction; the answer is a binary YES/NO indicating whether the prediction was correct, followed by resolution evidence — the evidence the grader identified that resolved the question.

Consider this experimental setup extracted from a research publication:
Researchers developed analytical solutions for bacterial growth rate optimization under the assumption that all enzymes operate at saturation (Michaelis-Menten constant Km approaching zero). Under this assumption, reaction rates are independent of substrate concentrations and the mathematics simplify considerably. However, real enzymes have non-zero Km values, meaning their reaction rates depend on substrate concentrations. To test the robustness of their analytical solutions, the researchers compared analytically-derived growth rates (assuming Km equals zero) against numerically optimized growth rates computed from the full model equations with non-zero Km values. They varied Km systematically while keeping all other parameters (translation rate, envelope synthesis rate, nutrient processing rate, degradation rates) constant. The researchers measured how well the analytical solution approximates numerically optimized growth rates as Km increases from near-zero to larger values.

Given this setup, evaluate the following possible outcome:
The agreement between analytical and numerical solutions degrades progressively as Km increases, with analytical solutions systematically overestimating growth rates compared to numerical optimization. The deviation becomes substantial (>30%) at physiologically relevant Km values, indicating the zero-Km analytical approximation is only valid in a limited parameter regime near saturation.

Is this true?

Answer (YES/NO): NO